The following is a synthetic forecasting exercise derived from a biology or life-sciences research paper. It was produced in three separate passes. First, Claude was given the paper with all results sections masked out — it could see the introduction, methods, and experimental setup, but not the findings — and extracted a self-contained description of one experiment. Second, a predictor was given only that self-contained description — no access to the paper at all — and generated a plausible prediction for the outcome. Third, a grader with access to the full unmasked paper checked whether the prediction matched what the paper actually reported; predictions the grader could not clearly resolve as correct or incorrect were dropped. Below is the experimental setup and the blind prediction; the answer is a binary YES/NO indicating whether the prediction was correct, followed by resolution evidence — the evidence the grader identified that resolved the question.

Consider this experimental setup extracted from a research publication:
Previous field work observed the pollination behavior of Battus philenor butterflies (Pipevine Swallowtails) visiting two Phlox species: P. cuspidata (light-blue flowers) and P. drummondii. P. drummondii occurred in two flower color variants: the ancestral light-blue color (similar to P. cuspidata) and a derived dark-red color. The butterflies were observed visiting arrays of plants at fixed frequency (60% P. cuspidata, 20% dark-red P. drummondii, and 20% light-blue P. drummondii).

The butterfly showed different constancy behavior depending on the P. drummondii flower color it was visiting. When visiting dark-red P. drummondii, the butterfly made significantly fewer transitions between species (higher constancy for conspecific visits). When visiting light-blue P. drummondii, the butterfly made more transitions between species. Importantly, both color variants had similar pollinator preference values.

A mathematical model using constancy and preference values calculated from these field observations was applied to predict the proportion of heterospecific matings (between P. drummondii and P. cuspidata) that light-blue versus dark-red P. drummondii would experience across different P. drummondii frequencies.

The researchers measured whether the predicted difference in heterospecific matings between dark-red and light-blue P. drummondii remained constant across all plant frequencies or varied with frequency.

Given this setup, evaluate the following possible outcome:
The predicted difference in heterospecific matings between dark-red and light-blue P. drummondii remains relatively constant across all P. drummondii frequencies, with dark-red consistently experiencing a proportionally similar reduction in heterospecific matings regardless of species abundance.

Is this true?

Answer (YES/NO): NO